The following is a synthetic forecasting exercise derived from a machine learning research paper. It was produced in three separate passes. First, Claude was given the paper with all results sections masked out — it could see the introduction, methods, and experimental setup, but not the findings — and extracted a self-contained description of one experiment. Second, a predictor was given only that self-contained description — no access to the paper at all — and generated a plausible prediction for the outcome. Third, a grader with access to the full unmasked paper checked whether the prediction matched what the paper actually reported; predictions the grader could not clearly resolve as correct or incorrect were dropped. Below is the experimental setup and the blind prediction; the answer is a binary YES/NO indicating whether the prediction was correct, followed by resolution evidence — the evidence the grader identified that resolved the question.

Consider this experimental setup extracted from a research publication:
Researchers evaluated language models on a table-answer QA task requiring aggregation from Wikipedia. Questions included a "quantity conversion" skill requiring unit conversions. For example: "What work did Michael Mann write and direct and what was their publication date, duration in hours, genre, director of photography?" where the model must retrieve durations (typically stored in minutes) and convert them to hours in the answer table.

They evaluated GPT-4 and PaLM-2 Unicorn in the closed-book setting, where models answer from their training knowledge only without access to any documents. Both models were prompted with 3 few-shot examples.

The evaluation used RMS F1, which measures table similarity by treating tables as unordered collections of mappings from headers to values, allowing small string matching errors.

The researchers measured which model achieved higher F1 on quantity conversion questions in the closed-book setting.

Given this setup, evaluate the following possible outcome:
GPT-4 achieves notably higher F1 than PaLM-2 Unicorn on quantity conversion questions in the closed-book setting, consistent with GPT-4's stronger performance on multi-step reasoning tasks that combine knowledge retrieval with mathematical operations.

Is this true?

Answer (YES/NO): NO